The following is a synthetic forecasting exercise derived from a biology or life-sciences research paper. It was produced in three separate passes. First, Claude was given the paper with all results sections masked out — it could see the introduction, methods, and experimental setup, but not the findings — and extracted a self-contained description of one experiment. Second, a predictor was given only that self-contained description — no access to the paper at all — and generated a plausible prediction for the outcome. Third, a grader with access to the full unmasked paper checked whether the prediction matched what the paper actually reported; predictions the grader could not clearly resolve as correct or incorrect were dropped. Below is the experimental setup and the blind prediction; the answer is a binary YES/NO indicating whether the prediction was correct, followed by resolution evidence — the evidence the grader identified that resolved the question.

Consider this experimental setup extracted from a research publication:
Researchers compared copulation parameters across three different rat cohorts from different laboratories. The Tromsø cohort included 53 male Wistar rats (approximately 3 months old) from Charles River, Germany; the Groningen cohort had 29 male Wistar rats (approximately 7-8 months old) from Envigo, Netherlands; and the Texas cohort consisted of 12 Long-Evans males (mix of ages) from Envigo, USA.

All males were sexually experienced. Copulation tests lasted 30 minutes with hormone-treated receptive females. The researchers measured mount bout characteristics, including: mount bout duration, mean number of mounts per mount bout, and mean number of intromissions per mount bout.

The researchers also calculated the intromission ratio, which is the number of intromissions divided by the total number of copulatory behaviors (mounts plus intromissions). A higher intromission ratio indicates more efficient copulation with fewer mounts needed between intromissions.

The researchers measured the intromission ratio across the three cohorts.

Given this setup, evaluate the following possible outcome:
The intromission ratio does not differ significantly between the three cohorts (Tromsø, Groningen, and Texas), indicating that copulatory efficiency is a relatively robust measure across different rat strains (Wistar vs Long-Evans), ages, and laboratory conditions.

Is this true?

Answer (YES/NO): NO